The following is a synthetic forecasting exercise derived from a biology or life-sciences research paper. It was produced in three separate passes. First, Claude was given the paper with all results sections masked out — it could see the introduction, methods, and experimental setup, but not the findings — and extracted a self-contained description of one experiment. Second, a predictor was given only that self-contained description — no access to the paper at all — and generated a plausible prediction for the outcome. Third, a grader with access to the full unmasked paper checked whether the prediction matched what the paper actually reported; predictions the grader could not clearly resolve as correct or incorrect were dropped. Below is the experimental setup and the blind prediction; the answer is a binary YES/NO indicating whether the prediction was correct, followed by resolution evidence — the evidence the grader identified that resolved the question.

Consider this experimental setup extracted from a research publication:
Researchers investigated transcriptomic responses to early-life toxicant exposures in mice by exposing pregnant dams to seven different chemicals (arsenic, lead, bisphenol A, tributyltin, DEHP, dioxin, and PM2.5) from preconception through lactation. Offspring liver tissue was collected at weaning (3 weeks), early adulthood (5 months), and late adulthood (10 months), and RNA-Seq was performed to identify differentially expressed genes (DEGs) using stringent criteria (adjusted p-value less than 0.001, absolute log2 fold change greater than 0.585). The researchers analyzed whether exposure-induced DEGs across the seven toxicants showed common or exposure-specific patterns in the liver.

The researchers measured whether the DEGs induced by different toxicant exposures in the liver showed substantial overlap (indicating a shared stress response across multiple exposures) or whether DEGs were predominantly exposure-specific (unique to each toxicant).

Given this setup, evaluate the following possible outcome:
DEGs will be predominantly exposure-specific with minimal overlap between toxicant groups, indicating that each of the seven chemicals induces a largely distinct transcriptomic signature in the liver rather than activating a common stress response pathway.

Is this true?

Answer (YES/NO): YES